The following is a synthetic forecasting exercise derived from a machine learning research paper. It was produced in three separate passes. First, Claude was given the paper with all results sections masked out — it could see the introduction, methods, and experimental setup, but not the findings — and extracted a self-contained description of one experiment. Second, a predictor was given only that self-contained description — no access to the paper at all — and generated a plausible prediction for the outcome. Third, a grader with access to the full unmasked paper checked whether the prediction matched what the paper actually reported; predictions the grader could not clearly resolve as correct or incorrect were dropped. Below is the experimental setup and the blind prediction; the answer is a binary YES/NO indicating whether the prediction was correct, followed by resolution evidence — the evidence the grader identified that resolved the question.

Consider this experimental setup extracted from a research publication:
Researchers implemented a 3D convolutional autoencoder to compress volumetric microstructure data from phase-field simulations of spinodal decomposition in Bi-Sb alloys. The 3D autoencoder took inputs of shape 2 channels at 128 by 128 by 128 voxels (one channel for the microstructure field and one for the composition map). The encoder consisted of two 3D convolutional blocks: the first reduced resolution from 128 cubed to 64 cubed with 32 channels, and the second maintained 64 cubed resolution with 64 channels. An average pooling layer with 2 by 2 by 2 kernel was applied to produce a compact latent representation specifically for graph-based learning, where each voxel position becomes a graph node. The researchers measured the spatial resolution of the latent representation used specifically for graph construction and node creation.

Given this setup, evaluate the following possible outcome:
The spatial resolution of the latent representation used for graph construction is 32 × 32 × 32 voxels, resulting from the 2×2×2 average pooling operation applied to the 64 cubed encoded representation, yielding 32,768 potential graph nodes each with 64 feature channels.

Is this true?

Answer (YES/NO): NO